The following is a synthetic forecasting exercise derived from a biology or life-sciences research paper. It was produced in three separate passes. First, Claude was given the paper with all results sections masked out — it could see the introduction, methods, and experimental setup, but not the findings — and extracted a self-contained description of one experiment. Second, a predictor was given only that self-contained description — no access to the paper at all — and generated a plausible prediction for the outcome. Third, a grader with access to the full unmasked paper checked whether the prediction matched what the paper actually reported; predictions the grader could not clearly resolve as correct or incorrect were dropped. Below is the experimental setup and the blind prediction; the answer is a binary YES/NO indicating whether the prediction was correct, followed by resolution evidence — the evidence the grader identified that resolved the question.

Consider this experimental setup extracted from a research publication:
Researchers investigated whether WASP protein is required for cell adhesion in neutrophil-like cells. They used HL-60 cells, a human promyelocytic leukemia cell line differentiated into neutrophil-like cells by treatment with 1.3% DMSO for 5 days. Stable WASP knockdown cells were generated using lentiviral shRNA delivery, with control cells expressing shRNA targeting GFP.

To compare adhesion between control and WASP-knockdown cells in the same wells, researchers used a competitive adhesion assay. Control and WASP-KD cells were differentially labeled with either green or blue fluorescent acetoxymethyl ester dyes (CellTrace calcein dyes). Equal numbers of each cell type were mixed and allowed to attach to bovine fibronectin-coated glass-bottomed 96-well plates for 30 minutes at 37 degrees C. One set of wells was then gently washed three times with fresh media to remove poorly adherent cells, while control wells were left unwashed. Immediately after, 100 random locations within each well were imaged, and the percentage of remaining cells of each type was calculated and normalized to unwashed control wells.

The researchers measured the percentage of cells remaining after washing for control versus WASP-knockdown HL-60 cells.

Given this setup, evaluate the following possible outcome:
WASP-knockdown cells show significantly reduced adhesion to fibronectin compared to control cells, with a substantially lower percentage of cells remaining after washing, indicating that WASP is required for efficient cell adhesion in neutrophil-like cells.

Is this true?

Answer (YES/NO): NO